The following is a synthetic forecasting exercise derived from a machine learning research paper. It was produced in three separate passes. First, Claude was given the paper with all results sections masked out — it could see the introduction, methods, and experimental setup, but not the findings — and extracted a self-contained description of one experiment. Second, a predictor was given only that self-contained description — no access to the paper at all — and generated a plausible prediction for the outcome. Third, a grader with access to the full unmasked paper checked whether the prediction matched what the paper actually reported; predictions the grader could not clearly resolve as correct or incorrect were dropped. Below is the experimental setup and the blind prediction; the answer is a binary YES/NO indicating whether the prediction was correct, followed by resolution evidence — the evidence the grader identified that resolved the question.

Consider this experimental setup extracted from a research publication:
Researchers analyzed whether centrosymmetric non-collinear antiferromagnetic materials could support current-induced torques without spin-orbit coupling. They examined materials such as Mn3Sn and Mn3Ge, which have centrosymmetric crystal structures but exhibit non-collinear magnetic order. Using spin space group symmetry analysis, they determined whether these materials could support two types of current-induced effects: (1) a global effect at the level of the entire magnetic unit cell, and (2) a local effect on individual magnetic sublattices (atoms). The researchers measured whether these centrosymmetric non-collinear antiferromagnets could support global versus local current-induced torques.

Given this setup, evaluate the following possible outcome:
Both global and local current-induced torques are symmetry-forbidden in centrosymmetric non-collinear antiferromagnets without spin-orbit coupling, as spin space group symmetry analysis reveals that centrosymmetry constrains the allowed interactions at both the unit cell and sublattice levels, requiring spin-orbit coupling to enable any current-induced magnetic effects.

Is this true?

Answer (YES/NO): NO